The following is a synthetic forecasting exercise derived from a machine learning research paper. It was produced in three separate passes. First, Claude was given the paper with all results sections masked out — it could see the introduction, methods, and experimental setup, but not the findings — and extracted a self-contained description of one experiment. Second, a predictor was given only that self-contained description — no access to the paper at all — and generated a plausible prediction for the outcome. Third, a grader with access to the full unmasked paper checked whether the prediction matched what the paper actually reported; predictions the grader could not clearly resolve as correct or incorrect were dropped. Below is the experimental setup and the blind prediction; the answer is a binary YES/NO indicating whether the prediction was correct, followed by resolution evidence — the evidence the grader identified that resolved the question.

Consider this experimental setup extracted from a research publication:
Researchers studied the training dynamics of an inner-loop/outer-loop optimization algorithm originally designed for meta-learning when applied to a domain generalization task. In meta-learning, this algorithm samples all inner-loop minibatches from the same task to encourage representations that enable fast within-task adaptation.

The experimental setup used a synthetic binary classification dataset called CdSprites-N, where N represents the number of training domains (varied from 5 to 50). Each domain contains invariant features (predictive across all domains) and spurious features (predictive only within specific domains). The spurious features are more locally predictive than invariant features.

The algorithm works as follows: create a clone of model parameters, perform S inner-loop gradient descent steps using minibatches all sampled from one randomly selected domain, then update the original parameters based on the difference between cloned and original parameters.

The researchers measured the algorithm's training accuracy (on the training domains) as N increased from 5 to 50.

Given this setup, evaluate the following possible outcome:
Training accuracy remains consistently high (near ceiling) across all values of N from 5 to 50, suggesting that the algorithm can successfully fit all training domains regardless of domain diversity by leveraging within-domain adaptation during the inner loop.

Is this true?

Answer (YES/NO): NO